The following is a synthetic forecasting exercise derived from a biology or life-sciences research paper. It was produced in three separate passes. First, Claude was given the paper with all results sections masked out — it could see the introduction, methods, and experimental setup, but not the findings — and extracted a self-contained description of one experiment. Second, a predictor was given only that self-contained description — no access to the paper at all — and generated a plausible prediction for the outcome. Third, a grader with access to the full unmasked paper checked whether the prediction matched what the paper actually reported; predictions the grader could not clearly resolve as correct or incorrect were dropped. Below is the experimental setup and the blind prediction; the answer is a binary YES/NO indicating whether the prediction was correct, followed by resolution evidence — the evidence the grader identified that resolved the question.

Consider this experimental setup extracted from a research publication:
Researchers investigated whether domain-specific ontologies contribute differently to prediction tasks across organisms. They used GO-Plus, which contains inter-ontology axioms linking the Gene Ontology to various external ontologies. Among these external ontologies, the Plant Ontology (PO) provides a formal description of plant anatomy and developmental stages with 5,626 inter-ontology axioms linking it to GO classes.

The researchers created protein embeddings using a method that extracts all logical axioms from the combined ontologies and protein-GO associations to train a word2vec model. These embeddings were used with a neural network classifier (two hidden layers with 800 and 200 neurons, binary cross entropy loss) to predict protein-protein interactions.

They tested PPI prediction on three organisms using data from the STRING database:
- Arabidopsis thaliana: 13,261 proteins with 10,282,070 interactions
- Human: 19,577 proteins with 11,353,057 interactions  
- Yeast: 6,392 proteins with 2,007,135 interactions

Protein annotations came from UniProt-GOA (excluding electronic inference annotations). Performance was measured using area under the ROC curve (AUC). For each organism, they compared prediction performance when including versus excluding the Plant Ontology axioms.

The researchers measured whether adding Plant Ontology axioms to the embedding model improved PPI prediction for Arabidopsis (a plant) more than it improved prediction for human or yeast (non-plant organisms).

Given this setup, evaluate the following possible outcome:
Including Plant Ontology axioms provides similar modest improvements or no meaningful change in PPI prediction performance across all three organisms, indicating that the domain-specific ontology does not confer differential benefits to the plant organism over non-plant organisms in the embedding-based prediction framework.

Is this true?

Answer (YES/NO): NO